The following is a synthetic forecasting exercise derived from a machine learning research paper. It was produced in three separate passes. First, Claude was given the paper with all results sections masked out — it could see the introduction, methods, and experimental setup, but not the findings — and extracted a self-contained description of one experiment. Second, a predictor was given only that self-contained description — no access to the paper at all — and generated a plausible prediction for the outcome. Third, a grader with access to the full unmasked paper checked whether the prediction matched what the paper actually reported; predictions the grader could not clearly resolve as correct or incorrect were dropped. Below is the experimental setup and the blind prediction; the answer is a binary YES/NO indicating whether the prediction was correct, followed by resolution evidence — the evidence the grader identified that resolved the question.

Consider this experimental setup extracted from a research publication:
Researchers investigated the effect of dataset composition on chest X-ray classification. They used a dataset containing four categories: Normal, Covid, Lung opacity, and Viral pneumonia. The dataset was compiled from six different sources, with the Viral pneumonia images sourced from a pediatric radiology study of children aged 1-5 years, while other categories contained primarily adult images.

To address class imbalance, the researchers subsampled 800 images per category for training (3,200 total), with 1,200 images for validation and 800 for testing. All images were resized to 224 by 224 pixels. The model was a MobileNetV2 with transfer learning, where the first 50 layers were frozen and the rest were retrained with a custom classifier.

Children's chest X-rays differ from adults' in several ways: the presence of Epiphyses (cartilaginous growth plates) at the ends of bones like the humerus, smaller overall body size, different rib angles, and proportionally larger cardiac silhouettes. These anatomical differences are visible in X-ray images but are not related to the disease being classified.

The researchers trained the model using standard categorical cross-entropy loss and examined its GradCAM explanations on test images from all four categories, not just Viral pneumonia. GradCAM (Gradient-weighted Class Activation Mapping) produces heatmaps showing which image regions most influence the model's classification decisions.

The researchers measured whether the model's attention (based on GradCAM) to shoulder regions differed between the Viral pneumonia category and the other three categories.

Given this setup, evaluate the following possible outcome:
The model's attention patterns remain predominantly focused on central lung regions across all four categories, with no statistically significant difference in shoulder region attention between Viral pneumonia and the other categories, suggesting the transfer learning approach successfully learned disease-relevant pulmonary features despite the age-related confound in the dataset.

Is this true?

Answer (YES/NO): NO